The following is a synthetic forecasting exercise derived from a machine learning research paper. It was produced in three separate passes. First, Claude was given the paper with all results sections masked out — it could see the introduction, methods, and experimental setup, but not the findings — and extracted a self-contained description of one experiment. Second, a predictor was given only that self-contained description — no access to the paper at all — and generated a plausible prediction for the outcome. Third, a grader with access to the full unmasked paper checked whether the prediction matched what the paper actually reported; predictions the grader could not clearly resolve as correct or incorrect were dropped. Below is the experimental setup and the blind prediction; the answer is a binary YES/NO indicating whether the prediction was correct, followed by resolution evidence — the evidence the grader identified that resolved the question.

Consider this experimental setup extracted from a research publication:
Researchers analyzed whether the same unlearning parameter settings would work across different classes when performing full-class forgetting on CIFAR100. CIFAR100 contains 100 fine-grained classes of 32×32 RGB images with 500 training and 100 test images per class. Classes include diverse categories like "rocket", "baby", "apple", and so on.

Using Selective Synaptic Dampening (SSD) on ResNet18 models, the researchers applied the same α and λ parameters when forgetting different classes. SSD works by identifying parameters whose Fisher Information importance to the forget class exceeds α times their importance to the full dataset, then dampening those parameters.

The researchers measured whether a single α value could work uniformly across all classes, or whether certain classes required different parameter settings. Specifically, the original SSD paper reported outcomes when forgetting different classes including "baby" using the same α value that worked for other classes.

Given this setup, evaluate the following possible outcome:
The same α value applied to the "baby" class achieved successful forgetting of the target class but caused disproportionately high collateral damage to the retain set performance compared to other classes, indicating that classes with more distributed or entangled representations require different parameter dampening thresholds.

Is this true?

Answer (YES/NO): YES